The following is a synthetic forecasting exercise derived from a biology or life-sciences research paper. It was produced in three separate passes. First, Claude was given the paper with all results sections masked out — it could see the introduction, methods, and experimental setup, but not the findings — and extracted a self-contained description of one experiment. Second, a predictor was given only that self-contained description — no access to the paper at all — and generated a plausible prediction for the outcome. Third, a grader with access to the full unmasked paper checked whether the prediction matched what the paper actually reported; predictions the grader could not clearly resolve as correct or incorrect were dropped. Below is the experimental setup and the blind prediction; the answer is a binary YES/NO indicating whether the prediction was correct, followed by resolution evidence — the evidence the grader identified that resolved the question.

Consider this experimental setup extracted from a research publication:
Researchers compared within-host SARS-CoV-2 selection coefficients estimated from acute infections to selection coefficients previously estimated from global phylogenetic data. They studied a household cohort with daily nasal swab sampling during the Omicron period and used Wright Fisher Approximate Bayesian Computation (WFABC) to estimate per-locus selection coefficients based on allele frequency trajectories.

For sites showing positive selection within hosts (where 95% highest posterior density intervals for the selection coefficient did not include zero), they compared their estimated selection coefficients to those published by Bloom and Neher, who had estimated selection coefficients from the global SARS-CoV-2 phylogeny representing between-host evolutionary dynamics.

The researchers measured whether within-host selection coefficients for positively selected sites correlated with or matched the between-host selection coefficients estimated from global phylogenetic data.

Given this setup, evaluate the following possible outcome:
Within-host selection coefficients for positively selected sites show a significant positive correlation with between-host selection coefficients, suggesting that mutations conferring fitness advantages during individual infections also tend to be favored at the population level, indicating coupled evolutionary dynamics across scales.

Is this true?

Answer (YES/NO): NO